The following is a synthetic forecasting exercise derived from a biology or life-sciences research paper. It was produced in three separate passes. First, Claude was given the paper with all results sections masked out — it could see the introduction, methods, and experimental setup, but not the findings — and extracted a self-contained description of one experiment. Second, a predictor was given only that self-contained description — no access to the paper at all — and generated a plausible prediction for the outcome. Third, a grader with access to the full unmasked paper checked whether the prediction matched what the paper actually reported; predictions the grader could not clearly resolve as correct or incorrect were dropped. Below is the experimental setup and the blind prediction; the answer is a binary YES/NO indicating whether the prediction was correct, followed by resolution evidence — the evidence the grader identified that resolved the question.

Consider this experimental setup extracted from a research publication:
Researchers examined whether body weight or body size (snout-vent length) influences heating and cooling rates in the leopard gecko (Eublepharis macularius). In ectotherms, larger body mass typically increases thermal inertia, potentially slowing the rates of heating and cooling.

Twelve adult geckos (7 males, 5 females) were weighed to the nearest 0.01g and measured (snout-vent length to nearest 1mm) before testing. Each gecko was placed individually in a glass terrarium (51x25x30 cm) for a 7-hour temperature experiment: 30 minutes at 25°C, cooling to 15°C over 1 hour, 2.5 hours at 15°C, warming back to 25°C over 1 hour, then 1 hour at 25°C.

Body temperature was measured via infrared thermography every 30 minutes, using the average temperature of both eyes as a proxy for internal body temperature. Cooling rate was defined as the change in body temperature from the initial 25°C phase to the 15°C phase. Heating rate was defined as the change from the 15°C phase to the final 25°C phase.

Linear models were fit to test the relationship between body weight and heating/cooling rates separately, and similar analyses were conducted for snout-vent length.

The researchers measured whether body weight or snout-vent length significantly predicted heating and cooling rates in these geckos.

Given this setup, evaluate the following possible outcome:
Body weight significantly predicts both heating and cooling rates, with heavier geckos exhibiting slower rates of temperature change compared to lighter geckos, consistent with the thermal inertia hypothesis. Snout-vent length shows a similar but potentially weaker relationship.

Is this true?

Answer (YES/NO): NO